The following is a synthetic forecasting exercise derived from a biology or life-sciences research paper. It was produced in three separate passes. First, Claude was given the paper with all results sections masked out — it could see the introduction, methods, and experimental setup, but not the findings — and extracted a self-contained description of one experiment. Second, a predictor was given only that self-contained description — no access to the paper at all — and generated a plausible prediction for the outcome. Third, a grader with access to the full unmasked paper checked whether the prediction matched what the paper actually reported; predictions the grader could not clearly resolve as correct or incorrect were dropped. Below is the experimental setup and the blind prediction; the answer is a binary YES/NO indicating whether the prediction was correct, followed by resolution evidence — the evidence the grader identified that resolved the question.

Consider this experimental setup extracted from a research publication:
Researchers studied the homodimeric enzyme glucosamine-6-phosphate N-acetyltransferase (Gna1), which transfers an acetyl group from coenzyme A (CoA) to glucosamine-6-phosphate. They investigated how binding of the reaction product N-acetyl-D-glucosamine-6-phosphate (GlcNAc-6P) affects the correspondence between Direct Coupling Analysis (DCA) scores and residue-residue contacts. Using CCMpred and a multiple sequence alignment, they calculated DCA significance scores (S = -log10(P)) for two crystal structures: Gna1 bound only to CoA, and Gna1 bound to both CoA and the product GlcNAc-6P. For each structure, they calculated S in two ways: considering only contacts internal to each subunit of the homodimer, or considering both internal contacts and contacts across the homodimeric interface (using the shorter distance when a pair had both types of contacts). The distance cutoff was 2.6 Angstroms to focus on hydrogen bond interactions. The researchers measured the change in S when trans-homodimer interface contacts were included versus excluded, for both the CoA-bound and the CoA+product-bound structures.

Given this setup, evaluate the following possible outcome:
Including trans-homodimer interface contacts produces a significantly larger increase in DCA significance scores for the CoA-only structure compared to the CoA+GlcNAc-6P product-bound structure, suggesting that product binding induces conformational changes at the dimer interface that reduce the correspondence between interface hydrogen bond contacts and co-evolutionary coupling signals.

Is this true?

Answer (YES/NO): NO